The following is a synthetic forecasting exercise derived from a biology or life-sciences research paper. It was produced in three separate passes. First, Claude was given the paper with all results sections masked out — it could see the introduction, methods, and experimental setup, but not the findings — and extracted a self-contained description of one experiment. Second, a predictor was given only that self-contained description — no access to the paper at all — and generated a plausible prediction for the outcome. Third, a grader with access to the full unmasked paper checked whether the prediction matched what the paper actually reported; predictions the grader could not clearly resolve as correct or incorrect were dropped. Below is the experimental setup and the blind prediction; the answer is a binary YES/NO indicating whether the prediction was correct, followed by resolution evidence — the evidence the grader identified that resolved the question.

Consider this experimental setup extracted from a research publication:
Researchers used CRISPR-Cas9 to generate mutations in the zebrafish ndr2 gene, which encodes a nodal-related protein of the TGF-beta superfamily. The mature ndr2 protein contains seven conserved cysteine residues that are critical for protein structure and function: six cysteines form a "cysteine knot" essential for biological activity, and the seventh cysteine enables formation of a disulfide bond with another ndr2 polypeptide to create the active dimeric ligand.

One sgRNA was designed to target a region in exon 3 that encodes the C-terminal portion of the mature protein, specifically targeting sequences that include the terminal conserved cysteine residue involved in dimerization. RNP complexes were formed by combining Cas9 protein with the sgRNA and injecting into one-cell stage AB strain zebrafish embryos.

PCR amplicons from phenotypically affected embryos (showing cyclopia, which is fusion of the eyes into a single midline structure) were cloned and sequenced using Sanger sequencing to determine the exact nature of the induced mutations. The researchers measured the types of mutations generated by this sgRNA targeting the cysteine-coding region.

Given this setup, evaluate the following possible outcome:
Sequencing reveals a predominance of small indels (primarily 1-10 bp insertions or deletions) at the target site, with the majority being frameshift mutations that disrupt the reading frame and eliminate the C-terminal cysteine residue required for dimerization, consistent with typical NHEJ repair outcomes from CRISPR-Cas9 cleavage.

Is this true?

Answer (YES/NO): NO